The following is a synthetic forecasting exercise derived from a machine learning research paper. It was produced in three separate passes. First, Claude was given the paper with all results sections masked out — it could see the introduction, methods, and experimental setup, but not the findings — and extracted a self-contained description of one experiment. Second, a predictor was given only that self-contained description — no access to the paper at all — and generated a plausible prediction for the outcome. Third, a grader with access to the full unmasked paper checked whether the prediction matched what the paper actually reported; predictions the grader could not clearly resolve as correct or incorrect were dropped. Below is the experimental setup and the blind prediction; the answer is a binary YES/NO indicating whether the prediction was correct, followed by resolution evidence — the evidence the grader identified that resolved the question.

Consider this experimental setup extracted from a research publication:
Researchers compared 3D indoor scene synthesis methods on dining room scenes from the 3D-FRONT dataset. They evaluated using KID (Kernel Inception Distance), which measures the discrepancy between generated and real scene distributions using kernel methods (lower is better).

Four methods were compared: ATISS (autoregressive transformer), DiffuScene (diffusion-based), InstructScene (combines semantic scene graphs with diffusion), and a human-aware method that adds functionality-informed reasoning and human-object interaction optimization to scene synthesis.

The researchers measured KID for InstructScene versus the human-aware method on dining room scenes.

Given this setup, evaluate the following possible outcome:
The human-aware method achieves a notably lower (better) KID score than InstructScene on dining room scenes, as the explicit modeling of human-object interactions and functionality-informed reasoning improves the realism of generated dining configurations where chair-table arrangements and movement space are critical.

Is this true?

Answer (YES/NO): NO